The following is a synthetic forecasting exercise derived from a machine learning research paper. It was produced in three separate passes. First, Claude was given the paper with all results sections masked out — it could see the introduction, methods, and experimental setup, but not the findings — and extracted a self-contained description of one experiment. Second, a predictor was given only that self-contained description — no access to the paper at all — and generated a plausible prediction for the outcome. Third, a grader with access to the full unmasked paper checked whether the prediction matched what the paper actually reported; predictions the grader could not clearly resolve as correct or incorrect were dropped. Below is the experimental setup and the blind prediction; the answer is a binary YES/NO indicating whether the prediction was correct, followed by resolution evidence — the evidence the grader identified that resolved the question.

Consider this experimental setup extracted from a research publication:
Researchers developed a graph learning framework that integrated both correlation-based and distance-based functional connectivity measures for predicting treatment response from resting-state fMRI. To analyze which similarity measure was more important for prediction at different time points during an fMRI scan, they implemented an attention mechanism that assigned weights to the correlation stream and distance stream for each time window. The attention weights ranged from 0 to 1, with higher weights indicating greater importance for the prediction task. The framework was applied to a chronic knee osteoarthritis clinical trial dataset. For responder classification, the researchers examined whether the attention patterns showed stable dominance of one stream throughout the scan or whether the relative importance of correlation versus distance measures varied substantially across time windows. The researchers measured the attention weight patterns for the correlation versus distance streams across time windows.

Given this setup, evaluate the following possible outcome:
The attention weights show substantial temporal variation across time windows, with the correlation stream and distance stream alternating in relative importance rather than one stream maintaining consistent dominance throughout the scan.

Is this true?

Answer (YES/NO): NO